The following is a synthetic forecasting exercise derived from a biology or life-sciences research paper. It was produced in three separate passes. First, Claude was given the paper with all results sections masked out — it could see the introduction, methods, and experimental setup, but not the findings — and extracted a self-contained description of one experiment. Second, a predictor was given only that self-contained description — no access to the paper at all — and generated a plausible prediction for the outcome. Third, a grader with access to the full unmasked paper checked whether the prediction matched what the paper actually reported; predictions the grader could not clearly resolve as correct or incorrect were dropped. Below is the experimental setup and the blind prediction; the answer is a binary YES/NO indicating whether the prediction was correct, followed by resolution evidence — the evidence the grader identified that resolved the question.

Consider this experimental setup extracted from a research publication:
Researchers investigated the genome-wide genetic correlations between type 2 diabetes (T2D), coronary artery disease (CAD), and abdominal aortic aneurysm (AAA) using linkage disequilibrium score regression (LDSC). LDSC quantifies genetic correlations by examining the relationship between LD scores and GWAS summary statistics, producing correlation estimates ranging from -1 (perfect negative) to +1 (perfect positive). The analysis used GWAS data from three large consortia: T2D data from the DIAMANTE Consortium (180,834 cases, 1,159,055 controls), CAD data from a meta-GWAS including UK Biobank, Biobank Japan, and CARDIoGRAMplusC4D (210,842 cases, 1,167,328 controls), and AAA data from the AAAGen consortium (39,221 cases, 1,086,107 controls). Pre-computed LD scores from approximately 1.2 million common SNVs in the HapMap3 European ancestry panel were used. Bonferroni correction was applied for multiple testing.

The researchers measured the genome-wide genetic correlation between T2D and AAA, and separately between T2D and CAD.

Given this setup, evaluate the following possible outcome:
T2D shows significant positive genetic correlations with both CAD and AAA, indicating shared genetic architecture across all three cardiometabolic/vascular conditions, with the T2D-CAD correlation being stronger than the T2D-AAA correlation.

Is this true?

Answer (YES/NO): YES